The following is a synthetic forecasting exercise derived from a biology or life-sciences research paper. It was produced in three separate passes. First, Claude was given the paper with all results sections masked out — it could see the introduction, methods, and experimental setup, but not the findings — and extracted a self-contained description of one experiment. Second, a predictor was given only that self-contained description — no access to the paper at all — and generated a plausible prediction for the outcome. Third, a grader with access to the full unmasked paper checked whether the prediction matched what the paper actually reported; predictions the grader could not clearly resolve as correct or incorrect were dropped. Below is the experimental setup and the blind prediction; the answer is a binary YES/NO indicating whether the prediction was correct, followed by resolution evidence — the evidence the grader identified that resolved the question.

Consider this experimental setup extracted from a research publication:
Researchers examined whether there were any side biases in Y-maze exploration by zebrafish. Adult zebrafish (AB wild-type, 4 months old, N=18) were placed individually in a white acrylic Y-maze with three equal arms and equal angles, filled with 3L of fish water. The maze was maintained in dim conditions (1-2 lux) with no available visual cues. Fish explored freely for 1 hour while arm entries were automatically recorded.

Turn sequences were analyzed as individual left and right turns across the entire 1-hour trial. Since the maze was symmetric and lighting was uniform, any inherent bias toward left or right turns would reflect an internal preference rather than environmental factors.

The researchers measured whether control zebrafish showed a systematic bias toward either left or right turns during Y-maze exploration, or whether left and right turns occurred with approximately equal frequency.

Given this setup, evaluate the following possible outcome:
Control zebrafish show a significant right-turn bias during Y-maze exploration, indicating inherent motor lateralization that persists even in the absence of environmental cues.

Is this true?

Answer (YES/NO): NO